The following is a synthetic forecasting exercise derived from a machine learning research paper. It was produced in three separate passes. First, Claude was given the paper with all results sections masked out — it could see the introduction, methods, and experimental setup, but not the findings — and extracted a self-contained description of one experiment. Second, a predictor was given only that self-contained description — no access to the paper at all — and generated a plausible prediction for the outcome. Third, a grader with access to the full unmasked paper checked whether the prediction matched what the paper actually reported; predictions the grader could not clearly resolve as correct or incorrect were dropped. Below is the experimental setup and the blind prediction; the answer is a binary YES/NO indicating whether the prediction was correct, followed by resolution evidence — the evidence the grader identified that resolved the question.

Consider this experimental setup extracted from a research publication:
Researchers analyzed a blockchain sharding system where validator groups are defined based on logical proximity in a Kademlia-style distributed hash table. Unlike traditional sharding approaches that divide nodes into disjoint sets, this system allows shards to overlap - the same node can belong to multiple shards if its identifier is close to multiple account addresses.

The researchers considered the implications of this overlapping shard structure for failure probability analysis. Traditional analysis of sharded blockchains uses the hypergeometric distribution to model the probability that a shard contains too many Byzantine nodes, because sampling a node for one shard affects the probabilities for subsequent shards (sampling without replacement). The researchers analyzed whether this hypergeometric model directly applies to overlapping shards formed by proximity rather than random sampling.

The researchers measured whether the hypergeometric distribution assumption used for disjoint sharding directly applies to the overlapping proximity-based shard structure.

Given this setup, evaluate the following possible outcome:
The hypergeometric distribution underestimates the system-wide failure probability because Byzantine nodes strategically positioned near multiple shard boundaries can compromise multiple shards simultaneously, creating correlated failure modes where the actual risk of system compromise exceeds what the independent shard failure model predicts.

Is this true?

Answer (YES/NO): NO